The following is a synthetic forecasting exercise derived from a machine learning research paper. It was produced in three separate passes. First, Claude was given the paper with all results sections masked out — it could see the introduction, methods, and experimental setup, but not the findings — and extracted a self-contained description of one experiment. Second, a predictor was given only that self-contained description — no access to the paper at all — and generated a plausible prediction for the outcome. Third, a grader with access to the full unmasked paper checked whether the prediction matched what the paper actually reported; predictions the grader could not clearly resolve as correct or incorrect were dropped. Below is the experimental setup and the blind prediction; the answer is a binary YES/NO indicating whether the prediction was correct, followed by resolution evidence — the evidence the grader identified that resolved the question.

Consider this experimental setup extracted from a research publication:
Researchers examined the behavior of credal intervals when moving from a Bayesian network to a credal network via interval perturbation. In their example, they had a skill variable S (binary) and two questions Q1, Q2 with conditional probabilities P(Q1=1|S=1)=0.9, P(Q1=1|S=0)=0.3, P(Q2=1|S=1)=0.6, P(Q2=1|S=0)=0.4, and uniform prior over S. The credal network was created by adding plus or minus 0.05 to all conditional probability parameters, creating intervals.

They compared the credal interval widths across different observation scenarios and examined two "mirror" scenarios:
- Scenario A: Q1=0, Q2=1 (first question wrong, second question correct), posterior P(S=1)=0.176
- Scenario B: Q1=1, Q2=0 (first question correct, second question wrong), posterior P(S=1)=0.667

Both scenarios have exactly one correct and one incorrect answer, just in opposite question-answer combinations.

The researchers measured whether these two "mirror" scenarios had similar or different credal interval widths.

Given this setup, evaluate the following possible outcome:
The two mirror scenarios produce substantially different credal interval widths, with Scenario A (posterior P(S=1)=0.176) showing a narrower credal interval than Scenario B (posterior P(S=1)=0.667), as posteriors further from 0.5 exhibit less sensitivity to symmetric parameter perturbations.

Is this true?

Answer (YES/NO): NO